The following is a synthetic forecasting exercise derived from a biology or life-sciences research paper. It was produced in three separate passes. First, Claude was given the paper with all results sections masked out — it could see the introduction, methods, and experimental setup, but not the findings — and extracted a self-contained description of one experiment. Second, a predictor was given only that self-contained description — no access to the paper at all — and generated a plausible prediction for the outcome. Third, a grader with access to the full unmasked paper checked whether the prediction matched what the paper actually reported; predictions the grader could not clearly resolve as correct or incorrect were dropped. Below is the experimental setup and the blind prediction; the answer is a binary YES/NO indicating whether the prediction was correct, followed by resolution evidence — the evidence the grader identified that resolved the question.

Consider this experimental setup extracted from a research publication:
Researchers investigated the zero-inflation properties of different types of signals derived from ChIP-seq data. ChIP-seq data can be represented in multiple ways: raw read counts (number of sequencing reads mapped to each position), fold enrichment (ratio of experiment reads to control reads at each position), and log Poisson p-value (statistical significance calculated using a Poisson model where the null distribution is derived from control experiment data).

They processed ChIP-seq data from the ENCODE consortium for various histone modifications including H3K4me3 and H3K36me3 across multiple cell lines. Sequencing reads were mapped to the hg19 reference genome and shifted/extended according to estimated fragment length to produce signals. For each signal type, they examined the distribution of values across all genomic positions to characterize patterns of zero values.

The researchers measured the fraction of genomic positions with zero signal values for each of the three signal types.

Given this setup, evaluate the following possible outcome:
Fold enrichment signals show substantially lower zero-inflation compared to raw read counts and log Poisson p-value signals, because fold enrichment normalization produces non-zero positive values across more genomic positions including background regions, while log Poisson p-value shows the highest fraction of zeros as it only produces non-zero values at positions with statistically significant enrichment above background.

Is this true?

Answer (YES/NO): NO